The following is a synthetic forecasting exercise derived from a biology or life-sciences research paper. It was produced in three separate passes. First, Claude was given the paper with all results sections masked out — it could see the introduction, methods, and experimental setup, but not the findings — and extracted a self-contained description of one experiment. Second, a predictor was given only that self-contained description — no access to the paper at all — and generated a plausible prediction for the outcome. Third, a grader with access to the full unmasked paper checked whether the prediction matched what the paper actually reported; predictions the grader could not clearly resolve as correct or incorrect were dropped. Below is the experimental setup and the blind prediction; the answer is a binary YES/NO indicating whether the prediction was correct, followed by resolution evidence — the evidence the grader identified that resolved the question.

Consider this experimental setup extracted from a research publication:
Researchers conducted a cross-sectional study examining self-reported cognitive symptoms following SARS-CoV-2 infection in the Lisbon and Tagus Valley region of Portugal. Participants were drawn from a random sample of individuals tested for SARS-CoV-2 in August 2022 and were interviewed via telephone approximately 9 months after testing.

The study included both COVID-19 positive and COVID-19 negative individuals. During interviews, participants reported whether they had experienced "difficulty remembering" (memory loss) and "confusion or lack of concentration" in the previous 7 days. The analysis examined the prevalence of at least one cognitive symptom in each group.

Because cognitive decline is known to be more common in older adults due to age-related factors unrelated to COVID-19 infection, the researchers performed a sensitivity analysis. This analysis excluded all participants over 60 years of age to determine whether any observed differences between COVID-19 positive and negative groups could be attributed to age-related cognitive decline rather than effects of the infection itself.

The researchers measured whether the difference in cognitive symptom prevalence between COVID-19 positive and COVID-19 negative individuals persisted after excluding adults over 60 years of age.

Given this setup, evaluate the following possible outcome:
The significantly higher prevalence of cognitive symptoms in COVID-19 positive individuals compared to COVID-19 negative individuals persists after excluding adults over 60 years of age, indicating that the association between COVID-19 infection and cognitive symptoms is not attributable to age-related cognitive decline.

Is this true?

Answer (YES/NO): YES